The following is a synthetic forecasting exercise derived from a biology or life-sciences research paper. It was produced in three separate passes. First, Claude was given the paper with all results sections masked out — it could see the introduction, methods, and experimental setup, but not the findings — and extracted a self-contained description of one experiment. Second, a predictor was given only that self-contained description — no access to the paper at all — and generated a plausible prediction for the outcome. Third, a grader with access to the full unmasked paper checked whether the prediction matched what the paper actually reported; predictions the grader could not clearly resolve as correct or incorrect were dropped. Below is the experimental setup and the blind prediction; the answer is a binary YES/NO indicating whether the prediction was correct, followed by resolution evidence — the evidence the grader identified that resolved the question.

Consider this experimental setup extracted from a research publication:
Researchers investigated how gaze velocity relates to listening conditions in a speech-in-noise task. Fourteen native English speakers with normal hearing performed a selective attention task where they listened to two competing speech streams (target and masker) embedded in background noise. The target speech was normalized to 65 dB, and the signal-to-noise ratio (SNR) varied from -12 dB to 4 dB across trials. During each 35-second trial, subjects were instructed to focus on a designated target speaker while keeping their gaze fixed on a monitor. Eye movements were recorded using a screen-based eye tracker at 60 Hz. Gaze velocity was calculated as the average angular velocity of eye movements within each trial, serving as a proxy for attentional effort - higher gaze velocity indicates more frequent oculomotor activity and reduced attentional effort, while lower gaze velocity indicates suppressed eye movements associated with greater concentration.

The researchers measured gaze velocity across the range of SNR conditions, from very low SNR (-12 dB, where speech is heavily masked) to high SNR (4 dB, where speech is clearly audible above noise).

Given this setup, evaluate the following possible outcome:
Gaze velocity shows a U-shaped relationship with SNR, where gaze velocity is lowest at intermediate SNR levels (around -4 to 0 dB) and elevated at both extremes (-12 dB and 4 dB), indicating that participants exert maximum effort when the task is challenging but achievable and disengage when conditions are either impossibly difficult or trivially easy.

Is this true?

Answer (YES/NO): NO